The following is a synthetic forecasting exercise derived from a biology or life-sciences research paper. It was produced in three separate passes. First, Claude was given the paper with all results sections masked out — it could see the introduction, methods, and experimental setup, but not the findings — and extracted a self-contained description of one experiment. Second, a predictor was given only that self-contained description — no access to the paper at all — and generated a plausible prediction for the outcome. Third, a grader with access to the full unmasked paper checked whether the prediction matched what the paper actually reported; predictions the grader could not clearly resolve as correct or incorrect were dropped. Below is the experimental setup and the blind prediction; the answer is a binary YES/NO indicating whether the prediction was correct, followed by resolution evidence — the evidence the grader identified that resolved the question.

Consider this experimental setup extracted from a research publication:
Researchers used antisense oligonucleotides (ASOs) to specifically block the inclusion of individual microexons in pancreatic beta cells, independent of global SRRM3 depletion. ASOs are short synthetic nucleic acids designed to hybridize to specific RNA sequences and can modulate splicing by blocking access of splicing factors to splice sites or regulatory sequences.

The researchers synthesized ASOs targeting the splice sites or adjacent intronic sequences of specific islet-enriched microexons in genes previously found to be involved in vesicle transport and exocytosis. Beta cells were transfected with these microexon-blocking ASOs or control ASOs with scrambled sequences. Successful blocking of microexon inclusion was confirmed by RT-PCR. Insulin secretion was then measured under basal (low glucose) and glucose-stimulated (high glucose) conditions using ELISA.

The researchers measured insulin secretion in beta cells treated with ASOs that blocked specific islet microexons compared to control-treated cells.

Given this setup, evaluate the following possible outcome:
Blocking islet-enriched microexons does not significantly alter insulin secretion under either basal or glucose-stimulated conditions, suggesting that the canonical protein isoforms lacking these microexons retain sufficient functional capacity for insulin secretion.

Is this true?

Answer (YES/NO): NO